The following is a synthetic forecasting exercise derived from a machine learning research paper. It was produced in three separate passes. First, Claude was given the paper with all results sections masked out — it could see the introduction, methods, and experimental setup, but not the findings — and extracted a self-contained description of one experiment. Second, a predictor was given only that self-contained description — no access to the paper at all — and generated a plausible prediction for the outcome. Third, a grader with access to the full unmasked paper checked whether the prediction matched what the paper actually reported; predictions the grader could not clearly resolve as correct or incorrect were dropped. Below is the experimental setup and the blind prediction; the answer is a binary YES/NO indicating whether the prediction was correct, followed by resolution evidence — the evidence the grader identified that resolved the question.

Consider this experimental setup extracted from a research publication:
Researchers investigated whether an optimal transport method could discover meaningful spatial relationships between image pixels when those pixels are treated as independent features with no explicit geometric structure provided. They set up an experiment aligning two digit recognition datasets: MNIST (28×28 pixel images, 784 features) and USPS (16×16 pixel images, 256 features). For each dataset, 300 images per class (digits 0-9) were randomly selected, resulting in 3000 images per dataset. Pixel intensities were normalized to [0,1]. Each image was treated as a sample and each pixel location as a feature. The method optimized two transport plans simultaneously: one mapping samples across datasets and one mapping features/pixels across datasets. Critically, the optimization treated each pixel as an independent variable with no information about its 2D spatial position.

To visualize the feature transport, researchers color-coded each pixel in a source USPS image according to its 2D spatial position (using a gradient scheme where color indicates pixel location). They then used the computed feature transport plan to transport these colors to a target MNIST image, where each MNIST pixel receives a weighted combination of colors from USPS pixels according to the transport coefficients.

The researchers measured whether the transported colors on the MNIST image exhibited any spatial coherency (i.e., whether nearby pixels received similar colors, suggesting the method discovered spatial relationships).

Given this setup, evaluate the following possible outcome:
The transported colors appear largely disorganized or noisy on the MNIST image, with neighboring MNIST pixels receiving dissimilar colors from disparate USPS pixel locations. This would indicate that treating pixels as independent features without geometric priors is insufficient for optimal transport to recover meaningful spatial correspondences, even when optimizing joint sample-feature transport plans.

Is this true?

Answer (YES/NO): NO